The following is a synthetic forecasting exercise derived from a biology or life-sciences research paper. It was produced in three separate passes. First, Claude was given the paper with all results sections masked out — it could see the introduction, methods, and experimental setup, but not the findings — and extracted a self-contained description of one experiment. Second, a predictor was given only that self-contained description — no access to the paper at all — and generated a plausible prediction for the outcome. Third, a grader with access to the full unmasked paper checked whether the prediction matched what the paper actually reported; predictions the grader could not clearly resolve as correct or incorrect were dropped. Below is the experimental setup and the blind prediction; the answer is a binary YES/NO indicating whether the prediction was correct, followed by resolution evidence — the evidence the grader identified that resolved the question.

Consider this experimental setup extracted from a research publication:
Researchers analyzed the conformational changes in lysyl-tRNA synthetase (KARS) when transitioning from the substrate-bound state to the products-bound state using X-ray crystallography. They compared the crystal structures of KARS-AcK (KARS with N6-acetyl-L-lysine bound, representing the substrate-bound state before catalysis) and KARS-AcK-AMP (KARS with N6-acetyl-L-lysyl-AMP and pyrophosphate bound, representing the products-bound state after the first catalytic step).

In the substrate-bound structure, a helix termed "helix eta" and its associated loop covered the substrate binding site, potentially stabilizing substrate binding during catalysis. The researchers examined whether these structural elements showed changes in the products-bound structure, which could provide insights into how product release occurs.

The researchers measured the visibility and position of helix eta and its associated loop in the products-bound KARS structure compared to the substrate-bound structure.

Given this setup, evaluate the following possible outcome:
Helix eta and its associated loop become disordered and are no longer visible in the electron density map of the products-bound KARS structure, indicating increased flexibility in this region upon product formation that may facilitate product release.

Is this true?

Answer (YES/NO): YES